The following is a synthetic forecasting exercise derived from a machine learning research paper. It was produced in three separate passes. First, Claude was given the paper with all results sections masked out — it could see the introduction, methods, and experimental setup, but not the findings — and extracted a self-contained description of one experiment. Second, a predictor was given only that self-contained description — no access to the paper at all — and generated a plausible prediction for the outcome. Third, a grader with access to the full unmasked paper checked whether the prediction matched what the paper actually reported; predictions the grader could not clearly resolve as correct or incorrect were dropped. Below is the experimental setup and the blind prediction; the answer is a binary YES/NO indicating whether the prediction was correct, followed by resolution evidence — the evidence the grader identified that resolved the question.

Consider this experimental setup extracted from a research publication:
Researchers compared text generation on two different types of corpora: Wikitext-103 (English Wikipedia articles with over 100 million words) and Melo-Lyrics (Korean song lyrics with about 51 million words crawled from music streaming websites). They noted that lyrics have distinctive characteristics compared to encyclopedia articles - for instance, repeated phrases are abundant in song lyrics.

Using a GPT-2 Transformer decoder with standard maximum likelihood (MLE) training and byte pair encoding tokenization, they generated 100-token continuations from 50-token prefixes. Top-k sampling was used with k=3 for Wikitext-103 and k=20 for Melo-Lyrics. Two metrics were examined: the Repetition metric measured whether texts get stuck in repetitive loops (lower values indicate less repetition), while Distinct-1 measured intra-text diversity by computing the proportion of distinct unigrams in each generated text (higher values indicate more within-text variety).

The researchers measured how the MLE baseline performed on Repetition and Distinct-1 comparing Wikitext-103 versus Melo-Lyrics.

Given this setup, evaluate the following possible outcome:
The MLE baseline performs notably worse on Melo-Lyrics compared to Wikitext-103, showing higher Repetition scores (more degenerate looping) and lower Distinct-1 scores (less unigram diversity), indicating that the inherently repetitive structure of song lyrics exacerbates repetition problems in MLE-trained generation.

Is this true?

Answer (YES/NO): NO